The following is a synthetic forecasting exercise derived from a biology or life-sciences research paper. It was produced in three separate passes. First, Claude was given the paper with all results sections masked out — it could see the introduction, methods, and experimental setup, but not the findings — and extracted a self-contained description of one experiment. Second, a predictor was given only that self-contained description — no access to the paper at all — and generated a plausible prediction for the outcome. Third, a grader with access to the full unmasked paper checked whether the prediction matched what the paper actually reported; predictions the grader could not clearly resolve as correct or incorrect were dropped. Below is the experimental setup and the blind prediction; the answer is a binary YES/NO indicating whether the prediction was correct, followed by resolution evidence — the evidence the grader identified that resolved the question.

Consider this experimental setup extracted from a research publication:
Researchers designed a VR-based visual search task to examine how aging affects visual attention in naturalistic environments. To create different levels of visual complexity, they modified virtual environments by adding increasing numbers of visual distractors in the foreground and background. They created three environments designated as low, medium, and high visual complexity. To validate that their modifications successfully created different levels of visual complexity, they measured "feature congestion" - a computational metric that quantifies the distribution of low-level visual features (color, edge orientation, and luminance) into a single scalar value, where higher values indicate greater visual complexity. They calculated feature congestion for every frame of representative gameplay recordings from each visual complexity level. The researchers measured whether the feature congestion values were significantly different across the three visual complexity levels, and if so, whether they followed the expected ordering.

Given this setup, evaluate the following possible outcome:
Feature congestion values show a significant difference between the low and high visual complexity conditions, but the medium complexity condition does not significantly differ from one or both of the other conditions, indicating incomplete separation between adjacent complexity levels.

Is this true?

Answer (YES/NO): NO